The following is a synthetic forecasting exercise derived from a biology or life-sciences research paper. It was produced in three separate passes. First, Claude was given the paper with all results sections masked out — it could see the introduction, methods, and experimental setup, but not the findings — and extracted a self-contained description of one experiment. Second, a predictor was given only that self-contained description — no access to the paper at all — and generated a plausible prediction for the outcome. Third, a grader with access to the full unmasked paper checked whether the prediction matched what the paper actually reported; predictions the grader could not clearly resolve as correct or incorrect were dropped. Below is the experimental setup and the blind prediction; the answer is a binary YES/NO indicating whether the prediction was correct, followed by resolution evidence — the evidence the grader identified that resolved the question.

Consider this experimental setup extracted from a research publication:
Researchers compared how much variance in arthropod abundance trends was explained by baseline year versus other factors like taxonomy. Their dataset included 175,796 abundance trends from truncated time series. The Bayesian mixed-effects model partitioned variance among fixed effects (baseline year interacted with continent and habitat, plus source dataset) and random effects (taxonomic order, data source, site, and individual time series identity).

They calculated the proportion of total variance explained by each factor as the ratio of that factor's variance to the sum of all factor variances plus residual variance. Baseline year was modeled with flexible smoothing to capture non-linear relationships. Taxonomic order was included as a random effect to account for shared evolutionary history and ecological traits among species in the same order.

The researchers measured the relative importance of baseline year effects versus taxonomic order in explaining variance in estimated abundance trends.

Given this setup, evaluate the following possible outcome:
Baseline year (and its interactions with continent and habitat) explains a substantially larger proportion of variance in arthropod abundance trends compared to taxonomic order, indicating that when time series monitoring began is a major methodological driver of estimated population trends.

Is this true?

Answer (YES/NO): NO